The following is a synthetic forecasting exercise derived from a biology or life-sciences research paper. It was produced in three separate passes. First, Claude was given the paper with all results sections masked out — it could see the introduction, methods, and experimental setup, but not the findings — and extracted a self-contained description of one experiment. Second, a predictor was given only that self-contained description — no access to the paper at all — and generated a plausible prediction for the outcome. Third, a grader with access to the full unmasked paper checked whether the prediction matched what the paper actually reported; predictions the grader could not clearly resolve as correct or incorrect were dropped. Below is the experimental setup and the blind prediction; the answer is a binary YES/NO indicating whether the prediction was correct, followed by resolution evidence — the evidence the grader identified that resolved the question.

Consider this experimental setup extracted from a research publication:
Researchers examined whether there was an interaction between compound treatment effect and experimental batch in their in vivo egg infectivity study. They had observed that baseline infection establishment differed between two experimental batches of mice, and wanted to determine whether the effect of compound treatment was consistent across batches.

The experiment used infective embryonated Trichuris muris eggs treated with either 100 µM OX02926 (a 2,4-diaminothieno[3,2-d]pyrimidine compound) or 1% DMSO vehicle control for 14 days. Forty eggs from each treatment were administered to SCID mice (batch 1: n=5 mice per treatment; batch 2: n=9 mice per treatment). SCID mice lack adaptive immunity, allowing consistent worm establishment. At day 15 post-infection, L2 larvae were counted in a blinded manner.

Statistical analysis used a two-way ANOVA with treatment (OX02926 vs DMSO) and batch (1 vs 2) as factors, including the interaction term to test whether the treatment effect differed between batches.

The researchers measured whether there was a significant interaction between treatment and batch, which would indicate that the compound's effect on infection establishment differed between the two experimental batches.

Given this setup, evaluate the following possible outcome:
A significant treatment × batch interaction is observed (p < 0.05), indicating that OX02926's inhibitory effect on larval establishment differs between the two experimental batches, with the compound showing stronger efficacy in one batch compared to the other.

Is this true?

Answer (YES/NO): NO